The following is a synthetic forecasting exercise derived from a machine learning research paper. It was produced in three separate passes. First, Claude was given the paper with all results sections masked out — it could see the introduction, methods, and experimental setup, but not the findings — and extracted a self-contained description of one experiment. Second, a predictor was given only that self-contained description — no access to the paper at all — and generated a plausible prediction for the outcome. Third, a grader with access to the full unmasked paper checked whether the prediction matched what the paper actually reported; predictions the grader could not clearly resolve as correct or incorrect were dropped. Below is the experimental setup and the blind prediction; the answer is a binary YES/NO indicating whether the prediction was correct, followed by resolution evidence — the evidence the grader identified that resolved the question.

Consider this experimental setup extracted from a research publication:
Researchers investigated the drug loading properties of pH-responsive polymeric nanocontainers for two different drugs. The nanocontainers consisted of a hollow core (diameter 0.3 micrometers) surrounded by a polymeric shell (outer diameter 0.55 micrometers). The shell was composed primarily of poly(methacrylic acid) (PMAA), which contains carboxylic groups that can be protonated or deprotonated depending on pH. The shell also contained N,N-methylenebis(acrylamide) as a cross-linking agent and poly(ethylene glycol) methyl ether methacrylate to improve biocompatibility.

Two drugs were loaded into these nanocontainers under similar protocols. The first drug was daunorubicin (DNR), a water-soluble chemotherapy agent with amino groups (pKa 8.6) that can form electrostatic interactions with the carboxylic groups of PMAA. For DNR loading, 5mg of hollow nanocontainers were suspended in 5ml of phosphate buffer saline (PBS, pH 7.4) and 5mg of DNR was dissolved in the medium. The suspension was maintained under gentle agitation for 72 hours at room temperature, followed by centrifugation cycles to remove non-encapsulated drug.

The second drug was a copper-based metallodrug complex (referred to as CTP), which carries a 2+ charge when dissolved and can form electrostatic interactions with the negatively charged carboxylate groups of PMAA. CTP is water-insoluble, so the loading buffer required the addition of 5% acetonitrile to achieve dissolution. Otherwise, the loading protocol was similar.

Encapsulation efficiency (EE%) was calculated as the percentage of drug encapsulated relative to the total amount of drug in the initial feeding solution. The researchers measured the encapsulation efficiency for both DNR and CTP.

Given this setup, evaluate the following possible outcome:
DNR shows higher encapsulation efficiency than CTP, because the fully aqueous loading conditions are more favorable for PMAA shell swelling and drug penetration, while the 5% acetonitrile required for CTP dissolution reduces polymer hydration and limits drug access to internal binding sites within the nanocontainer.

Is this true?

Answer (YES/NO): YES